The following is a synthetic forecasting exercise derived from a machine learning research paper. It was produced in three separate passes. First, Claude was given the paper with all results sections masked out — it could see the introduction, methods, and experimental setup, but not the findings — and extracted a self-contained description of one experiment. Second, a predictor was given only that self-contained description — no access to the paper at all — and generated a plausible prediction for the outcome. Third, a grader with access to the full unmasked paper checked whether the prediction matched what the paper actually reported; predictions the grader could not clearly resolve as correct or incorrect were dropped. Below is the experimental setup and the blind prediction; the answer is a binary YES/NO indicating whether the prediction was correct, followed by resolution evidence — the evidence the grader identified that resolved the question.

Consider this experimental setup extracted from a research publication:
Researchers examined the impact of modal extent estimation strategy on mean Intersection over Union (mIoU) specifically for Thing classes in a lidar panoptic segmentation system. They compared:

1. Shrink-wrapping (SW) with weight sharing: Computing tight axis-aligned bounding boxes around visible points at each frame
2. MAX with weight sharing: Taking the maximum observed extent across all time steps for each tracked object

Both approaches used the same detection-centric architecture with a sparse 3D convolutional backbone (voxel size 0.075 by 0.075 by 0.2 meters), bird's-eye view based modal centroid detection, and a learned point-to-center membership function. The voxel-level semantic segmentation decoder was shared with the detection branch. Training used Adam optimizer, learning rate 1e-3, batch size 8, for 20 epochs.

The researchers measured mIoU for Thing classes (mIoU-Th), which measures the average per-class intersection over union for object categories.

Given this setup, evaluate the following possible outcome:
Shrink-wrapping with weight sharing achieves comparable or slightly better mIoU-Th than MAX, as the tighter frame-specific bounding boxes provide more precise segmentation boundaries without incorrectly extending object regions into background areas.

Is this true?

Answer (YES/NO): NO